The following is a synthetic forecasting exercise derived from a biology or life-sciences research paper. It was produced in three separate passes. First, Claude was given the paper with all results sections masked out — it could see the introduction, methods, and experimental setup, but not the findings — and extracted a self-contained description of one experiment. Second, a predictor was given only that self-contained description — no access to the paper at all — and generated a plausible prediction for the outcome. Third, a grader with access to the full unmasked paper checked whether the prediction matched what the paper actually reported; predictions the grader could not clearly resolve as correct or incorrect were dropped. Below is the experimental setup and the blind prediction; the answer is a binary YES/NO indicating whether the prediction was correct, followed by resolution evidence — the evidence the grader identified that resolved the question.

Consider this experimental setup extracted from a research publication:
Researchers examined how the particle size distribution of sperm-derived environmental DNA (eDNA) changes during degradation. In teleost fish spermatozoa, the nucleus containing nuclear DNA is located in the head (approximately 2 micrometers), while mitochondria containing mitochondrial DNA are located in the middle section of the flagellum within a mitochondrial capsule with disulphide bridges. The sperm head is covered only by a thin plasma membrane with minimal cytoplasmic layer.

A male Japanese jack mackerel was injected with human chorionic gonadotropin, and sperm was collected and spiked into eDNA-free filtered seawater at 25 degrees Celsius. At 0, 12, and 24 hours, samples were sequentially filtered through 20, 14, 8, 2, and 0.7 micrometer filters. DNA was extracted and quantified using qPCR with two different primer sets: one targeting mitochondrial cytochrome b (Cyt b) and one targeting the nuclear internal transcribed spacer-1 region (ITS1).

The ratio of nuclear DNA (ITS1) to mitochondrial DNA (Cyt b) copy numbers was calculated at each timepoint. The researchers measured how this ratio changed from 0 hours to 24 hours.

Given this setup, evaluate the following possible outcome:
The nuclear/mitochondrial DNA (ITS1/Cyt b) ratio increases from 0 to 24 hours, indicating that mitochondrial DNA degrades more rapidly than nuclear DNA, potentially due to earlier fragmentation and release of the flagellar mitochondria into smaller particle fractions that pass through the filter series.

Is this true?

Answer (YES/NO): NO